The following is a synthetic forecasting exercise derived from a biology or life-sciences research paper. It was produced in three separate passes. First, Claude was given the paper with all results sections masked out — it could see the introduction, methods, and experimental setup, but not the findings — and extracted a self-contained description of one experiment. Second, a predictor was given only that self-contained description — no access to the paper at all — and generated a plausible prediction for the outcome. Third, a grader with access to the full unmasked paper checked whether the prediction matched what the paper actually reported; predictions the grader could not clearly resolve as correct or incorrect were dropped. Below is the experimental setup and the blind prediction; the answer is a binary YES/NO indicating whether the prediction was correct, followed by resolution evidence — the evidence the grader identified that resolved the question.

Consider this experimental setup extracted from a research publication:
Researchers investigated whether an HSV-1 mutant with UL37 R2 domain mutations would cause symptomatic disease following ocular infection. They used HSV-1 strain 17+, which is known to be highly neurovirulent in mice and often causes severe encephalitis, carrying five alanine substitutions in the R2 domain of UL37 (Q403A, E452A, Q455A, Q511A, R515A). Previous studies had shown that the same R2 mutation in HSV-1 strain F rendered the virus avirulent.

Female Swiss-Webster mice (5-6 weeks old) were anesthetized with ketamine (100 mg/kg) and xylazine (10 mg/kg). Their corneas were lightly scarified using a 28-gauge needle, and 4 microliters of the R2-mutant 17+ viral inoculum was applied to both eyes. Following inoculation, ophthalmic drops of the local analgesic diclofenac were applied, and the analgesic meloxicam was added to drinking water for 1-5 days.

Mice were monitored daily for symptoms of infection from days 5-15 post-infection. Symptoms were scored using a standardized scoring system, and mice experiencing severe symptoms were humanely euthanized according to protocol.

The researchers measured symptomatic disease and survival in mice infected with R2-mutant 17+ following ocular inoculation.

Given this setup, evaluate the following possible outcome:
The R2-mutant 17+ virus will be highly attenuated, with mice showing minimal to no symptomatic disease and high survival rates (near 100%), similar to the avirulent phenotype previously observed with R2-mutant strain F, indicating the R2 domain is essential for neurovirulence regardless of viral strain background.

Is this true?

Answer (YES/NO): YES